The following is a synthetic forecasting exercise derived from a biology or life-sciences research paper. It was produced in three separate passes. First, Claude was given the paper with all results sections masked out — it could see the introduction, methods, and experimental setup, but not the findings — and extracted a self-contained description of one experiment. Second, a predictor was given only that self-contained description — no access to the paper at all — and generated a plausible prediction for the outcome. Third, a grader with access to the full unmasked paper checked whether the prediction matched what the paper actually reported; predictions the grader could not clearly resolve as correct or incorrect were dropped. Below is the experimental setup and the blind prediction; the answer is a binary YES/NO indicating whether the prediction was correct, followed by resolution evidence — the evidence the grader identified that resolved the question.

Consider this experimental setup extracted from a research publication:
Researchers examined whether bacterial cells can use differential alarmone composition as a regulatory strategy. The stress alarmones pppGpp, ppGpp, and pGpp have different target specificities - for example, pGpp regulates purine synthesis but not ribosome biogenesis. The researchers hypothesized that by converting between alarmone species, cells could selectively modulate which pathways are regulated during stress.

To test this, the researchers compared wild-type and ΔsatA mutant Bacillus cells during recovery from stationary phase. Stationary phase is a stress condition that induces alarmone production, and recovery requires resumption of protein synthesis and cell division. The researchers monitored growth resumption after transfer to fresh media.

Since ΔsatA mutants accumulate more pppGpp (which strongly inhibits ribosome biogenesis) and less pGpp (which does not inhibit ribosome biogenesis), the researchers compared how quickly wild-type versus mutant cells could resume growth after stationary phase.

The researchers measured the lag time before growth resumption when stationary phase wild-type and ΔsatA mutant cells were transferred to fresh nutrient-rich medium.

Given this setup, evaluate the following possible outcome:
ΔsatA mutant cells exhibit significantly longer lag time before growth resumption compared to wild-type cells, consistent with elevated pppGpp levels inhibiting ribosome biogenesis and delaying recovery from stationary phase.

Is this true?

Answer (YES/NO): YES